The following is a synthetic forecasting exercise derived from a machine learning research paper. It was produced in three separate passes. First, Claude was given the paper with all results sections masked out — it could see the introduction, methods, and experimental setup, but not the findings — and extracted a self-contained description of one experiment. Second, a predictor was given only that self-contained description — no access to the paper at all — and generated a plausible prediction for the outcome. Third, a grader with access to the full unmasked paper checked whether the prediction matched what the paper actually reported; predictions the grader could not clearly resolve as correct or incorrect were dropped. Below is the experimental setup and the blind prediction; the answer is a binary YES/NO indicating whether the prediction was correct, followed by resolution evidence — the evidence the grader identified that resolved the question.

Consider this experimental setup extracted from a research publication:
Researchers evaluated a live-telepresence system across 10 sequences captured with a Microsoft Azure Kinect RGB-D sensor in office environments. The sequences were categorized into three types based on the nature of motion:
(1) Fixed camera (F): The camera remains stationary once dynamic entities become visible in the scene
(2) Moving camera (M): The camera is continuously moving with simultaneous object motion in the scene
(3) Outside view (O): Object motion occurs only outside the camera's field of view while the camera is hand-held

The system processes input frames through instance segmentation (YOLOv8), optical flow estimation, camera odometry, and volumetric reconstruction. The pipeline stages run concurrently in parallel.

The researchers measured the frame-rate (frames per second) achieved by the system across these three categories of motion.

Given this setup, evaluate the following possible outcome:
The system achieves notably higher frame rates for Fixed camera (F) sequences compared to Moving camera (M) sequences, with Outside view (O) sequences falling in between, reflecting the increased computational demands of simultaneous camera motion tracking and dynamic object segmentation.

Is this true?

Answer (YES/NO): NO